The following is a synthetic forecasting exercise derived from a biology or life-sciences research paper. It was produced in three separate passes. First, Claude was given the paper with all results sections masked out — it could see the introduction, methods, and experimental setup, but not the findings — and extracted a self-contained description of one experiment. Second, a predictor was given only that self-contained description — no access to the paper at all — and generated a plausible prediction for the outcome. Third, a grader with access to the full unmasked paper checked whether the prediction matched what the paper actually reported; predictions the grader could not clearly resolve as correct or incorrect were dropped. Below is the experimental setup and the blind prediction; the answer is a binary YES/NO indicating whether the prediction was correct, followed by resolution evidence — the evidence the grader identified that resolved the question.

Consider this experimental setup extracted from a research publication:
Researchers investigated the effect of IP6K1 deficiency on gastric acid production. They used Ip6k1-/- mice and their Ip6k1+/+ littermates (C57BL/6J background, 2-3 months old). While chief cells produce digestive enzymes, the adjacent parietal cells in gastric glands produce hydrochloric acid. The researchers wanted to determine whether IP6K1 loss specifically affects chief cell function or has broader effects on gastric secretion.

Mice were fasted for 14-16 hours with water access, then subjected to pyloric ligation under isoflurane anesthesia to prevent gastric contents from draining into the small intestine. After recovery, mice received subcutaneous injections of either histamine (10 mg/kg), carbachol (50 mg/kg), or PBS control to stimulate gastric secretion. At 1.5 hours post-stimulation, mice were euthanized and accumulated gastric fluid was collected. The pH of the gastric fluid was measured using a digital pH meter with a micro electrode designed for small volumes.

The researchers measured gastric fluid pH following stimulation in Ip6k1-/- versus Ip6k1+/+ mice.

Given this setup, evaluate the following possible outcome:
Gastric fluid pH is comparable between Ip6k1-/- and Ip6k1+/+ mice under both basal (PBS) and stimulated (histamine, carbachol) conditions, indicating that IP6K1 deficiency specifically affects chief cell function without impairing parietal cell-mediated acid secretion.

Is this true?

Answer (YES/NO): NO